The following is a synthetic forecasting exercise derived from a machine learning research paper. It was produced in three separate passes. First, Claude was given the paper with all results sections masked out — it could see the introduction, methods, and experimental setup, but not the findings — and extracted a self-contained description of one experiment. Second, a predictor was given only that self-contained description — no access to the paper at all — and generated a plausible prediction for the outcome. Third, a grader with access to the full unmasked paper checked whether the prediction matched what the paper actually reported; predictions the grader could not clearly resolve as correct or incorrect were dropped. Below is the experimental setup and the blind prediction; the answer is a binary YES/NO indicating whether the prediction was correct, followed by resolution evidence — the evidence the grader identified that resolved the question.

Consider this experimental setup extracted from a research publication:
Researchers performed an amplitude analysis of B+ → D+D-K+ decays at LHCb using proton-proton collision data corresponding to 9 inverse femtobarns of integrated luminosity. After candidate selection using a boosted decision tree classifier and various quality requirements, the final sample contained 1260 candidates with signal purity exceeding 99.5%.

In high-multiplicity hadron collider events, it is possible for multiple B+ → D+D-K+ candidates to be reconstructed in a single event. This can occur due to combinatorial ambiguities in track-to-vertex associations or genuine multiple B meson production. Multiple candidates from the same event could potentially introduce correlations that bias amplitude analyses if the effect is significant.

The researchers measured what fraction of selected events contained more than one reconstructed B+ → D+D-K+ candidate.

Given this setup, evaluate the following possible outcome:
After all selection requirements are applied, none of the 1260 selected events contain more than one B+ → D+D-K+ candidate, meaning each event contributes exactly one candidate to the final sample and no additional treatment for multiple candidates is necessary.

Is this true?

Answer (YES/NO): NO